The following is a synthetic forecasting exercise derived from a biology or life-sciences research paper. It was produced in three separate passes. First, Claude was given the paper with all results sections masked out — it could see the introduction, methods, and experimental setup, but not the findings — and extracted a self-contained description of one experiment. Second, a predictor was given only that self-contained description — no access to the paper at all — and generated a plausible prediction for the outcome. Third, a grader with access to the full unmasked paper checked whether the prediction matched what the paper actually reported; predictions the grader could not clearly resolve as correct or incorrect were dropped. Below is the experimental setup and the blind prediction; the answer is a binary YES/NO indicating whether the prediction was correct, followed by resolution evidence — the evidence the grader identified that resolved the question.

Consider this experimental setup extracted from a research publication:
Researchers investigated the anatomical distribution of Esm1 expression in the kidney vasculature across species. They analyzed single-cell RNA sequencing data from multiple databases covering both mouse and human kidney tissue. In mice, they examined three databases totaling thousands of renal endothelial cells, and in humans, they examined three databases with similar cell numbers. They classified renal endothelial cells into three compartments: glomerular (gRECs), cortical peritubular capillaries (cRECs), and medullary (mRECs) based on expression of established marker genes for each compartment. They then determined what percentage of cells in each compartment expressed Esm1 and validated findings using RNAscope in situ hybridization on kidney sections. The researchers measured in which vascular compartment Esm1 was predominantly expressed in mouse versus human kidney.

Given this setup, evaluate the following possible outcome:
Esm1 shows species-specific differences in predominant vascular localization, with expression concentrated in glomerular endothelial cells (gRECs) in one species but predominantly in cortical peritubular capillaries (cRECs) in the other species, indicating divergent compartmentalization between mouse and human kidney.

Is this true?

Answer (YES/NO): YES